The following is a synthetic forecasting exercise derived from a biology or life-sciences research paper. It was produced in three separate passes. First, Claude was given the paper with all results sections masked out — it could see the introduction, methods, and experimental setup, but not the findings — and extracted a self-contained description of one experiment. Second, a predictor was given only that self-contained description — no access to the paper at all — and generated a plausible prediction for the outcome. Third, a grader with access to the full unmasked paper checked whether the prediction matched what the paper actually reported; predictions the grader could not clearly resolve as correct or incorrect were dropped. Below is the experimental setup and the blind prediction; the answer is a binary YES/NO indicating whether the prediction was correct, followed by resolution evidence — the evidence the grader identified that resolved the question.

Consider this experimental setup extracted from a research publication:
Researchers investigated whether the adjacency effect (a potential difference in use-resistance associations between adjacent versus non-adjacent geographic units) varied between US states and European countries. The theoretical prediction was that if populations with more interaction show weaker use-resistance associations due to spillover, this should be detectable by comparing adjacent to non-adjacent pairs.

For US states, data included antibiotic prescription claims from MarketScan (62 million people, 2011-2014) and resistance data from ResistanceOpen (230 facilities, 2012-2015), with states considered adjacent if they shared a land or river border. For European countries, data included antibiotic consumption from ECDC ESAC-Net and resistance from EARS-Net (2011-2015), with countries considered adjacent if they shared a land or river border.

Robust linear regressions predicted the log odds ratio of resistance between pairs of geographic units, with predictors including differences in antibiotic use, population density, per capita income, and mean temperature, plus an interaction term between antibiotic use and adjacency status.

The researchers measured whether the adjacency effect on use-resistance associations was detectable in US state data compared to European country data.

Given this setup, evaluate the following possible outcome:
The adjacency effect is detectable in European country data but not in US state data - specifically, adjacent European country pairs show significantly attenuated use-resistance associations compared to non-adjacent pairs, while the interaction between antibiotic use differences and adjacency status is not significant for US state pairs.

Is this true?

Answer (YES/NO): NO